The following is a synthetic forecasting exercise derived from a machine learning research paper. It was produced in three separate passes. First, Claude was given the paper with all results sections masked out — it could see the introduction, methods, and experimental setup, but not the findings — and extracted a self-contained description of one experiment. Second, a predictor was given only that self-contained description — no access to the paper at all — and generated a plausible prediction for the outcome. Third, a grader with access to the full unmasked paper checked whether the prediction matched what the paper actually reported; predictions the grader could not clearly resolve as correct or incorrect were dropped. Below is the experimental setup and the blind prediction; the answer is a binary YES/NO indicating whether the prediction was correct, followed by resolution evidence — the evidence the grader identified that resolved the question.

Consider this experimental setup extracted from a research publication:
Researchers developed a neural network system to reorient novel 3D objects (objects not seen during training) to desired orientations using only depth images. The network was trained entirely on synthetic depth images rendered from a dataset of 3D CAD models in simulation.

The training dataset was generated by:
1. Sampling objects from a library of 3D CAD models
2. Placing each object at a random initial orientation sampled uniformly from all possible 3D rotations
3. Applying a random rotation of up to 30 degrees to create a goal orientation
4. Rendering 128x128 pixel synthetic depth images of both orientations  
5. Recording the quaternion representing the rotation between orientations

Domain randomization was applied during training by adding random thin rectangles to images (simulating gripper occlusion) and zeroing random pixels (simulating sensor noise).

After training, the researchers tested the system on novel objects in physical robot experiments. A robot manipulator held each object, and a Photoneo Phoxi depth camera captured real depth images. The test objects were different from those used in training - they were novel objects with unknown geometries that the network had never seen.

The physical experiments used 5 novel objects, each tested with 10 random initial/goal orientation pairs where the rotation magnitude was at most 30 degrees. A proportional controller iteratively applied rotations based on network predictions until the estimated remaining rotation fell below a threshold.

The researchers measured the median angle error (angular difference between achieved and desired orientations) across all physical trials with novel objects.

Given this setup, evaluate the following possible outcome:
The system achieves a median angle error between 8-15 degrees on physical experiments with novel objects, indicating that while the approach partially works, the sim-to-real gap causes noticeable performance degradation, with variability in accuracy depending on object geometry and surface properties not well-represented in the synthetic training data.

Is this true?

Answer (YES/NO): NO